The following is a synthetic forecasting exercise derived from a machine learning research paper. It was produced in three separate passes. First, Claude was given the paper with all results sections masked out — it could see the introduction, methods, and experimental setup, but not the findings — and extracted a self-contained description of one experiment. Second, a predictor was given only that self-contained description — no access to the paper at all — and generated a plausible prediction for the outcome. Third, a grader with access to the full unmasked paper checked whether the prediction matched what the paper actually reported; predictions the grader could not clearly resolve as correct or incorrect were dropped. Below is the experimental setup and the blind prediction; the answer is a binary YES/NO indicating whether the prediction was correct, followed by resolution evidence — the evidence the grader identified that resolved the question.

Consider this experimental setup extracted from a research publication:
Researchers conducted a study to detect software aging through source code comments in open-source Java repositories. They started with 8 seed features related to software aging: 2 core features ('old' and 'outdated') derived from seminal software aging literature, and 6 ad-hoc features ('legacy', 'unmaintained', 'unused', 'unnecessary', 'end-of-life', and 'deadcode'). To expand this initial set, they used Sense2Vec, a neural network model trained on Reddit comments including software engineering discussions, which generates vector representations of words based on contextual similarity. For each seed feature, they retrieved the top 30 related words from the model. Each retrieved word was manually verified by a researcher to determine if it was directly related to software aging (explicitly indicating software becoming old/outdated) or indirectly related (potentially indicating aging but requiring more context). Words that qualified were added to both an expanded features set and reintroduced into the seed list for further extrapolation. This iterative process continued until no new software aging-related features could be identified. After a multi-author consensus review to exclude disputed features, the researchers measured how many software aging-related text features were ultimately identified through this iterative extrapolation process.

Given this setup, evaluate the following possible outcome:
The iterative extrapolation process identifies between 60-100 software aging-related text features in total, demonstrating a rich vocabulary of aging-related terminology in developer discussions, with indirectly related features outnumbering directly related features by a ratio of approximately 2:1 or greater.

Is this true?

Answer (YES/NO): NO